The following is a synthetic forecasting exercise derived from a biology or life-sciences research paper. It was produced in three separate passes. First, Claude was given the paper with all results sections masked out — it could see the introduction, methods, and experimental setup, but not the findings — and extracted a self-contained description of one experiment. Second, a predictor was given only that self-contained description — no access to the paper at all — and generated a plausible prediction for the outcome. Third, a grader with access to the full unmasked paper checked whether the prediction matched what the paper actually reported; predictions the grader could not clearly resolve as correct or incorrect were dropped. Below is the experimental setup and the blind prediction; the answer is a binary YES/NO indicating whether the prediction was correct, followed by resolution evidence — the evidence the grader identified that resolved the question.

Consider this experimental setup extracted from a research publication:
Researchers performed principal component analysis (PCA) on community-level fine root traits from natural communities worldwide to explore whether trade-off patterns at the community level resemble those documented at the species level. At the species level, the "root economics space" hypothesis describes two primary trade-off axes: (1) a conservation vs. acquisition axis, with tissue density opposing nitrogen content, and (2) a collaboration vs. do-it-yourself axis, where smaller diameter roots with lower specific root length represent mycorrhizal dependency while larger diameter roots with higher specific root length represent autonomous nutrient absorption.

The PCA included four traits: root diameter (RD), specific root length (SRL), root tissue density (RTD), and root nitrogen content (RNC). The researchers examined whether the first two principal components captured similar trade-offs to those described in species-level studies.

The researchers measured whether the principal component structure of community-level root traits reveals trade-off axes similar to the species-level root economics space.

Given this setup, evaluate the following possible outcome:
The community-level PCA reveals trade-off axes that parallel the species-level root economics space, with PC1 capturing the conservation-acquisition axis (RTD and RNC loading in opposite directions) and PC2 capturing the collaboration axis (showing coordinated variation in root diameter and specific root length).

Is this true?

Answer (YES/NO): NO